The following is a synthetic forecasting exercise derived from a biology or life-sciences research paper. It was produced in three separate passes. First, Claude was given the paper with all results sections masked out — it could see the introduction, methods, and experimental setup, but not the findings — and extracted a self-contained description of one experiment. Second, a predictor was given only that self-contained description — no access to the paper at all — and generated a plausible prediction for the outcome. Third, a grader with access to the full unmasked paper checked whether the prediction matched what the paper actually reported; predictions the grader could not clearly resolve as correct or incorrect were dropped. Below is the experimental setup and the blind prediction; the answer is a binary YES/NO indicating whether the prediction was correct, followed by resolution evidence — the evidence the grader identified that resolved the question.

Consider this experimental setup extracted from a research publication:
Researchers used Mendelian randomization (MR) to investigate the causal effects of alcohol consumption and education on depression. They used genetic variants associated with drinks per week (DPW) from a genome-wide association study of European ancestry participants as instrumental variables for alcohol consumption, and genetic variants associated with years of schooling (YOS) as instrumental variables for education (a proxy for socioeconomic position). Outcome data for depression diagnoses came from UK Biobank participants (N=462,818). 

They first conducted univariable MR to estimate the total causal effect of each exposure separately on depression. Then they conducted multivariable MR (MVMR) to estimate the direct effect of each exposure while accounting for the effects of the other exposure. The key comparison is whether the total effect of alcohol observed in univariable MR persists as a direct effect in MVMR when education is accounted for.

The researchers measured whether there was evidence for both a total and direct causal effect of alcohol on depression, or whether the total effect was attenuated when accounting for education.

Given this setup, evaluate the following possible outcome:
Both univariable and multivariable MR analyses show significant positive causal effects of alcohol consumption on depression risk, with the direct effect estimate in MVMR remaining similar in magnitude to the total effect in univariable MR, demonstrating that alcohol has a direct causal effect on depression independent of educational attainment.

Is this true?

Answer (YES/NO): NO